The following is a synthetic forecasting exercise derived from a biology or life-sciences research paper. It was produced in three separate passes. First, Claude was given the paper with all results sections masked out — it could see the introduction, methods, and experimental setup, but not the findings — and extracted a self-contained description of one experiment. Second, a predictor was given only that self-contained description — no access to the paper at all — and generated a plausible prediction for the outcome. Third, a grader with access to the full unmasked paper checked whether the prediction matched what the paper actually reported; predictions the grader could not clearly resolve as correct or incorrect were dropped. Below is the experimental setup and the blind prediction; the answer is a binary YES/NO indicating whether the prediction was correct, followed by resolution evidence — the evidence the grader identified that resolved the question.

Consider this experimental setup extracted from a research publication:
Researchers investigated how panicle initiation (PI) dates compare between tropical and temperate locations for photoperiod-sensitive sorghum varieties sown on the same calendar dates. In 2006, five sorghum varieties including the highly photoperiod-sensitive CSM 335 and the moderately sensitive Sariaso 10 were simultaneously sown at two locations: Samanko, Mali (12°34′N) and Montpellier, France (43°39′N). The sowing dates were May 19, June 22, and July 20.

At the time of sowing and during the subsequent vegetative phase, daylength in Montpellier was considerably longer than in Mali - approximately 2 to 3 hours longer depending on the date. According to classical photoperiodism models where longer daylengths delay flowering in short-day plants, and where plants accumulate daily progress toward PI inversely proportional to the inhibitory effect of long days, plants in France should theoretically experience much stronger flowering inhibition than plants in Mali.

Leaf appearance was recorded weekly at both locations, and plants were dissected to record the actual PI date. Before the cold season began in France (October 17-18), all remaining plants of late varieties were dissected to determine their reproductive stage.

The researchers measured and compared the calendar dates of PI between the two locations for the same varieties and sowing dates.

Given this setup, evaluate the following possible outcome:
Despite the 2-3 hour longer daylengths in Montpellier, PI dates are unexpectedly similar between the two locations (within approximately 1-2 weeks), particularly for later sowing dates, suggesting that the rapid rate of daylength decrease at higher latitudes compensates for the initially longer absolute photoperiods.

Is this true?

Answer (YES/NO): NO